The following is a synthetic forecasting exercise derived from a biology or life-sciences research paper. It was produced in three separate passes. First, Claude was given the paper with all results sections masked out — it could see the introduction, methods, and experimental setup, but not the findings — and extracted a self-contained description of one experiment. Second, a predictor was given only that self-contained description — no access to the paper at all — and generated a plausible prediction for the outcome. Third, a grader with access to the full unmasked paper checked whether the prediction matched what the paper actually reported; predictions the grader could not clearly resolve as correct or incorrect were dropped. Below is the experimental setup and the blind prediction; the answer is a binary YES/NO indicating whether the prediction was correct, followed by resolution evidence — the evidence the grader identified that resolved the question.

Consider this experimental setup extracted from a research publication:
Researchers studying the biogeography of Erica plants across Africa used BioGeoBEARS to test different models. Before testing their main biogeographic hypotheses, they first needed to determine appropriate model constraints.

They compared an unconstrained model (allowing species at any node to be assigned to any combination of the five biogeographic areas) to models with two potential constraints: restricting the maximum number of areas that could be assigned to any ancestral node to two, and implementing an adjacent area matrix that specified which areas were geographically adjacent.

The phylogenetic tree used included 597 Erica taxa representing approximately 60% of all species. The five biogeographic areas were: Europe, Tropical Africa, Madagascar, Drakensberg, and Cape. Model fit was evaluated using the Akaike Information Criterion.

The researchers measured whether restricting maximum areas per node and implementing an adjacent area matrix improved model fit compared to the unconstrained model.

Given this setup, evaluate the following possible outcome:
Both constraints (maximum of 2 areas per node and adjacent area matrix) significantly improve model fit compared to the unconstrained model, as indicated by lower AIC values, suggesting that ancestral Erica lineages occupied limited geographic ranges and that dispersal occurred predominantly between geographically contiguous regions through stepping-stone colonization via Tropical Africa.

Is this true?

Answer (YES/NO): NO